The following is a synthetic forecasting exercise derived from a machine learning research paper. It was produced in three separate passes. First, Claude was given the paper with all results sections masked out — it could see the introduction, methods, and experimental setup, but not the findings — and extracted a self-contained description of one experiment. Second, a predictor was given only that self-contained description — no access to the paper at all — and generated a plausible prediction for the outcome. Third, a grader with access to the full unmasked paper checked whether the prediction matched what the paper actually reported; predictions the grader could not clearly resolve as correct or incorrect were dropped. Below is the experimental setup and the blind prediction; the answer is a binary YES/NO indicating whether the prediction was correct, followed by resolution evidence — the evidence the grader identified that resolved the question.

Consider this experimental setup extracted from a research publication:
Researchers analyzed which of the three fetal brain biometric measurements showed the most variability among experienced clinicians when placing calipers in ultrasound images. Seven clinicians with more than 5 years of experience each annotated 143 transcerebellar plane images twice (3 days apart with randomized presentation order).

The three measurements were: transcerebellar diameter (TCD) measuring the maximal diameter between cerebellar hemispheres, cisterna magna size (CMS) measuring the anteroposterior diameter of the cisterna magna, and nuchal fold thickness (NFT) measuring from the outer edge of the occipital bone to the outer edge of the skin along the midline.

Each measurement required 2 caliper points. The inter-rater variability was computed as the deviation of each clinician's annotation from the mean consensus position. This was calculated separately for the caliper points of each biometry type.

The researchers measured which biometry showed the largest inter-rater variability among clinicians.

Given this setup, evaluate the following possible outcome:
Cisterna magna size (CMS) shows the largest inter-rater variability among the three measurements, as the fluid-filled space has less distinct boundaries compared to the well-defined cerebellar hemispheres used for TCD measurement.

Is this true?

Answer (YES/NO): NO